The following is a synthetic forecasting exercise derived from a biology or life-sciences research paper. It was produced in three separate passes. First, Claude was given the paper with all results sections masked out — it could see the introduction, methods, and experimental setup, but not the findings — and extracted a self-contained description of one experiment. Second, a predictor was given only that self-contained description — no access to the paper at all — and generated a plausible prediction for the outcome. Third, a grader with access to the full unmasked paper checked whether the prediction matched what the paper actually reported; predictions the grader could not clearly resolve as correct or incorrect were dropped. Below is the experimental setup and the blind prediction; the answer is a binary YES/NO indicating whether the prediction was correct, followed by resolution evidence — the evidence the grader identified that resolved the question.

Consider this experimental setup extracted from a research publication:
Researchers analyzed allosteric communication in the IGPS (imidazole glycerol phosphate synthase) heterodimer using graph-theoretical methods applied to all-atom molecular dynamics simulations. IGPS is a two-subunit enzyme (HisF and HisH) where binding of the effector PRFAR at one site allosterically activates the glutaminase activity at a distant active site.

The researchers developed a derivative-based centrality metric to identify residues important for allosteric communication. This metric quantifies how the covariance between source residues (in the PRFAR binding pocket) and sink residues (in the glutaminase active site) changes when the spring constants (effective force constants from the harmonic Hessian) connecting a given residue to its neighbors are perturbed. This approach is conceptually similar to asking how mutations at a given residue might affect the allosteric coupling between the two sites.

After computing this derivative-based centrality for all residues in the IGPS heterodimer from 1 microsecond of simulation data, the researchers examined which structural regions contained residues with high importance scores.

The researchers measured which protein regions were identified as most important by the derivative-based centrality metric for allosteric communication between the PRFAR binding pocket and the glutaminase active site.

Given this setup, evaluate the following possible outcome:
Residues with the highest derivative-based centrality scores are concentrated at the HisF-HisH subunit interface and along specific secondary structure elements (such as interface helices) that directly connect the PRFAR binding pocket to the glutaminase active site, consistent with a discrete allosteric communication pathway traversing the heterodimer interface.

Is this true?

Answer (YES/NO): NO